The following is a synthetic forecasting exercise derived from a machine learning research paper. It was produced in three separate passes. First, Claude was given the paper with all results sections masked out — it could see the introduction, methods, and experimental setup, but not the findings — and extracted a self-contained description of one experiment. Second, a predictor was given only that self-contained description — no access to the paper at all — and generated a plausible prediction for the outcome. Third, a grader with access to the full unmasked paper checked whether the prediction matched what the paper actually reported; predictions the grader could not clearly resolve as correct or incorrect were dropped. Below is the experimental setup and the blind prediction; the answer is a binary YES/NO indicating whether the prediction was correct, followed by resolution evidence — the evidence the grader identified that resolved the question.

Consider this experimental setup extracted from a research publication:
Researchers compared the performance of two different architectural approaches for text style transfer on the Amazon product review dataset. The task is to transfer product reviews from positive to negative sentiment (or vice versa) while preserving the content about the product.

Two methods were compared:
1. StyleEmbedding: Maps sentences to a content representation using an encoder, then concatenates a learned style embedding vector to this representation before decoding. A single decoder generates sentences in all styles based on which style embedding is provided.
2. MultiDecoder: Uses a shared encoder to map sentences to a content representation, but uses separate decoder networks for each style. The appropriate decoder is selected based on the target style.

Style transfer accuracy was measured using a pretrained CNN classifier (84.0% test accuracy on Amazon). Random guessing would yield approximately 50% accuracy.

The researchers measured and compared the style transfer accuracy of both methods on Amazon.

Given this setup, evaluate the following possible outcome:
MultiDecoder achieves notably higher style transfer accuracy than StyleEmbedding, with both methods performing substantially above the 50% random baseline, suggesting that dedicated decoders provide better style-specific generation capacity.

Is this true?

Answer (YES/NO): NO